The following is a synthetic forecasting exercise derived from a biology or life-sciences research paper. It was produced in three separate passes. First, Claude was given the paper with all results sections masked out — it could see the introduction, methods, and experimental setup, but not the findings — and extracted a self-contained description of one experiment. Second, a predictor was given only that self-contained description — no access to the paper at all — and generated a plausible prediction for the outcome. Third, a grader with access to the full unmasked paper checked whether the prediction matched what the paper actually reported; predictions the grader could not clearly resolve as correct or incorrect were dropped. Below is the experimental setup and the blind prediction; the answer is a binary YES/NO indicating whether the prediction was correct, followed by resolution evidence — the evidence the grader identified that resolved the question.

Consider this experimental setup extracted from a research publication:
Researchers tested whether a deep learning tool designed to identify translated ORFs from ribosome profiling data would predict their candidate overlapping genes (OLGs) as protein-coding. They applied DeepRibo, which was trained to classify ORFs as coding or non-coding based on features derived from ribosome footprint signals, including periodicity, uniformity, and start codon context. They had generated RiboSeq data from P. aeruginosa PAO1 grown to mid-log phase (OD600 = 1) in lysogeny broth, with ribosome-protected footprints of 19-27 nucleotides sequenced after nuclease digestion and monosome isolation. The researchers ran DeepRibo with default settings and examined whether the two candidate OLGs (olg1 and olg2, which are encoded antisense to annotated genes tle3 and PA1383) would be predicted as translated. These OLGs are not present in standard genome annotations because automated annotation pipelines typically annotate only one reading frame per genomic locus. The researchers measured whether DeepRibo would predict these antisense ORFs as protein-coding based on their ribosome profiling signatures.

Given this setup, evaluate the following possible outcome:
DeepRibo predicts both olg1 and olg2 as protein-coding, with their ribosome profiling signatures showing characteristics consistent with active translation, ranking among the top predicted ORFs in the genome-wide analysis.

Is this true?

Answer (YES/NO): NO